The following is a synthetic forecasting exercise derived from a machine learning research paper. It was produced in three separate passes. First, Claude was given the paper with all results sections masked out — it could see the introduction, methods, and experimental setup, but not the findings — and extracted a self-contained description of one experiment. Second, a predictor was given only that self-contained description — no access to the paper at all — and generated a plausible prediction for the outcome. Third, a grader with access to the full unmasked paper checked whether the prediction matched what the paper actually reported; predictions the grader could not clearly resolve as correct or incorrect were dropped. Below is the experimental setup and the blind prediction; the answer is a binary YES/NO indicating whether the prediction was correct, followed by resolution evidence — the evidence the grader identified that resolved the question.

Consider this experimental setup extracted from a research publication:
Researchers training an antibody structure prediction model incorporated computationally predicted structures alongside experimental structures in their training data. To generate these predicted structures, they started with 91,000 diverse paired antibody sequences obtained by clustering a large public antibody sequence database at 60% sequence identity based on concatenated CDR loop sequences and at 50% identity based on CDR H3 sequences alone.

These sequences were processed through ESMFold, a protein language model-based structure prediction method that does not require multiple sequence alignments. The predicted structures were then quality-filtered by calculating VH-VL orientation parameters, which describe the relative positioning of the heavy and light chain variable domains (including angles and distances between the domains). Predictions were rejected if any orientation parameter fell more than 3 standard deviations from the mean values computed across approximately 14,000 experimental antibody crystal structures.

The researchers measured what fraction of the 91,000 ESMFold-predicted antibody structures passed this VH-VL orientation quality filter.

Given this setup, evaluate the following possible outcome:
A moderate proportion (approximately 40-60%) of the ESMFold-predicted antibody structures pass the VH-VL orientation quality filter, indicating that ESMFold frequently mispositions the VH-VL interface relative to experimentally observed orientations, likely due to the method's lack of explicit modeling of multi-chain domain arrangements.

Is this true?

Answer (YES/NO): YES